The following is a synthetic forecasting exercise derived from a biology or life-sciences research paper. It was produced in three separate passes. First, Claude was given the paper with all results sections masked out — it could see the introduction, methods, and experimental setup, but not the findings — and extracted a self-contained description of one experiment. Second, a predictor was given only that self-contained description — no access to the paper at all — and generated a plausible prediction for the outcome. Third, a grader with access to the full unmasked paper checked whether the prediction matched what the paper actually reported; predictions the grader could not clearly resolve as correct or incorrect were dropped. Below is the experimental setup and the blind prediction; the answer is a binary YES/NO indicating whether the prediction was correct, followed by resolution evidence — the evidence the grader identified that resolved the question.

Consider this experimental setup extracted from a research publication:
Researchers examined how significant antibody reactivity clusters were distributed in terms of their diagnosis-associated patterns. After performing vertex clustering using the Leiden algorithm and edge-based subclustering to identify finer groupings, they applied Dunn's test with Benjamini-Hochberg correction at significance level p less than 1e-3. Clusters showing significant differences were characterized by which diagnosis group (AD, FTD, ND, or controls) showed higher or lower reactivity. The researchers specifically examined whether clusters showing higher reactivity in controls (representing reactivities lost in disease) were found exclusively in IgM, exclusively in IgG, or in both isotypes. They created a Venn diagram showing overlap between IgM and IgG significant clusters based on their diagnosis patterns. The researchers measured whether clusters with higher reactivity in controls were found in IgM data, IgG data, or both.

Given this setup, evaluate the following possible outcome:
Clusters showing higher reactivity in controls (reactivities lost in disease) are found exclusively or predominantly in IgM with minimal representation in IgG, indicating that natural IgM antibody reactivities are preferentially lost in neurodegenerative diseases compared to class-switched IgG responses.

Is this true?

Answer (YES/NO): YES